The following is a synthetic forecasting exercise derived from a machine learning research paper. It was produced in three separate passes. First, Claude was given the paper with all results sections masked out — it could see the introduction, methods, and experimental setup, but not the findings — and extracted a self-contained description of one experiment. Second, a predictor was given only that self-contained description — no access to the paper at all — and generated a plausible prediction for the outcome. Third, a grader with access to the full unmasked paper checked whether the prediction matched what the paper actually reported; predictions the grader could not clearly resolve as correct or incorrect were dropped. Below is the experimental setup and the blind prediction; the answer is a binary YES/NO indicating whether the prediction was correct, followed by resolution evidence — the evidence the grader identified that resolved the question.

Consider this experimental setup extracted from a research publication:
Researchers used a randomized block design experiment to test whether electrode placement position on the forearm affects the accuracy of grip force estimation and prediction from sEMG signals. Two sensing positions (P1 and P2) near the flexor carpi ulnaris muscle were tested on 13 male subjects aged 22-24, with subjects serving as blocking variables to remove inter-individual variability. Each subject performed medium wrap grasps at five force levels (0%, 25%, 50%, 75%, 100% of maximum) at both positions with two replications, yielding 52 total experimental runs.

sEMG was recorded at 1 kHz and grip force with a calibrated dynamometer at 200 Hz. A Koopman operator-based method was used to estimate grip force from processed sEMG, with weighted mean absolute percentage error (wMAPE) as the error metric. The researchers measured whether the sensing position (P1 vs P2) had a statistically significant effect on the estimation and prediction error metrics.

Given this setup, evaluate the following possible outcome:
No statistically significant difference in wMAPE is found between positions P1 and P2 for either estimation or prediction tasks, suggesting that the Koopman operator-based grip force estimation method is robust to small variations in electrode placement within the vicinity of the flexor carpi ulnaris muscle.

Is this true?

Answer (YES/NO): YES